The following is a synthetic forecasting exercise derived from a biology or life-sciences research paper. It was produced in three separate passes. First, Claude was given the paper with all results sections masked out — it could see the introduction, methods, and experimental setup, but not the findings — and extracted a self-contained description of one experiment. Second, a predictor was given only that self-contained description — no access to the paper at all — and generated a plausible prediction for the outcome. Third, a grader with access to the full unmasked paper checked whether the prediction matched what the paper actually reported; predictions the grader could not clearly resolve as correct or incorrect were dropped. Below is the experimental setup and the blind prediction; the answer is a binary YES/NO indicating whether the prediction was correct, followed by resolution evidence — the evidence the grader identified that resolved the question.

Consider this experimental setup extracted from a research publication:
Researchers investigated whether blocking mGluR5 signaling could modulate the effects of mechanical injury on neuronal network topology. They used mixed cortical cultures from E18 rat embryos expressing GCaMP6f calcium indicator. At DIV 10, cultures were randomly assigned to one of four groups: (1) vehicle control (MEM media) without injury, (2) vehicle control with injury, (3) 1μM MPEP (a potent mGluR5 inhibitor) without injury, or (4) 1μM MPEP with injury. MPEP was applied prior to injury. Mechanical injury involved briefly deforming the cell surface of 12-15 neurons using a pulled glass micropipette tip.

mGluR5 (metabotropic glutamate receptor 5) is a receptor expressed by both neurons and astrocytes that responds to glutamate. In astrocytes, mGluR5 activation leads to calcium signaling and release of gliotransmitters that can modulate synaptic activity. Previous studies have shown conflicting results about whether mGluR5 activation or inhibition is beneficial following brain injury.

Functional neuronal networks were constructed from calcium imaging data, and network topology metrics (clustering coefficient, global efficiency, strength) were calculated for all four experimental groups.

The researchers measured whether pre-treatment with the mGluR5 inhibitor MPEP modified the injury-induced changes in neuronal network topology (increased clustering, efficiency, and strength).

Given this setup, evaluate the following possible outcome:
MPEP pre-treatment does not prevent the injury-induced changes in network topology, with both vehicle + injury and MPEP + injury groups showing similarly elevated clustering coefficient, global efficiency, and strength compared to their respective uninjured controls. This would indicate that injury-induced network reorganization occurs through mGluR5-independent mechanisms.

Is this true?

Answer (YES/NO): NO